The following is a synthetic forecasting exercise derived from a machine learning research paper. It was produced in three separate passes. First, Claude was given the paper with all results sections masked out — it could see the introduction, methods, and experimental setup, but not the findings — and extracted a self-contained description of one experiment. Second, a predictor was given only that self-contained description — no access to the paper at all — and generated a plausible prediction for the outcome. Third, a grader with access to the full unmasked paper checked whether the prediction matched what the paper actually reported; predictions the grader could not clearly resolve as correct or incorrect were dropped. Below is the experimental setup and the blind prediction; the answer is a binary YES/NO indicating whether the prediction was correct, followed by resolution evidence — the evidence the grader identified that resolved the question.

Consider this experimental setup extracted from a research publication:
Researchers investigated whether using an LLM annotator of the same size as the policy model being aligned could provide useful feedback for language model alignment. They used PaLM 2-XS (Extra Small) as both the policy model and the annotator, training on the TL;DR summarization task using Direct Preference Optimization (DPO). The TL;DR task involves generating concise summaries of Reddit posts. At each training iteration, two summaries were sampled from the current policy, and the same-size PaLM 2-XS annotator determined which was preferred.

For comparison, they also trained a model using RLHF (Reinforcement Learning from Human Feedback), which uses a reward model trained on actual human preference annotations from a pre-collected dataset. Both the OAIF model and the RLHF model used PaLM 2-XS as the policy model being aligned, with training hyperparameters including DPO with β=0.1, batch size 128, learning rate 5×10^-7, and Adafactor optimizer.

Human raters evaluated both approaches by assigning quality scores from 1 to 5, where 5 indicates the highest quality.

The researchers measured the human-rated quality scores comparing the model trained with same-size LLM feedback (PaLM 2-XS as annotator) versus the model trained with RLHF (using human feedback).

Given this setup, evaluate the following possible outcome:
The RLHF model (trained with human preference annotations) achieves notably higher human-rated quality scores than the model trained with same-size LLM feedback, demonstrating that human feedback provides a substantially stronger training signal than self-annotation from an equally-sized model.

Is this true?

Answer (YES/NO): NO